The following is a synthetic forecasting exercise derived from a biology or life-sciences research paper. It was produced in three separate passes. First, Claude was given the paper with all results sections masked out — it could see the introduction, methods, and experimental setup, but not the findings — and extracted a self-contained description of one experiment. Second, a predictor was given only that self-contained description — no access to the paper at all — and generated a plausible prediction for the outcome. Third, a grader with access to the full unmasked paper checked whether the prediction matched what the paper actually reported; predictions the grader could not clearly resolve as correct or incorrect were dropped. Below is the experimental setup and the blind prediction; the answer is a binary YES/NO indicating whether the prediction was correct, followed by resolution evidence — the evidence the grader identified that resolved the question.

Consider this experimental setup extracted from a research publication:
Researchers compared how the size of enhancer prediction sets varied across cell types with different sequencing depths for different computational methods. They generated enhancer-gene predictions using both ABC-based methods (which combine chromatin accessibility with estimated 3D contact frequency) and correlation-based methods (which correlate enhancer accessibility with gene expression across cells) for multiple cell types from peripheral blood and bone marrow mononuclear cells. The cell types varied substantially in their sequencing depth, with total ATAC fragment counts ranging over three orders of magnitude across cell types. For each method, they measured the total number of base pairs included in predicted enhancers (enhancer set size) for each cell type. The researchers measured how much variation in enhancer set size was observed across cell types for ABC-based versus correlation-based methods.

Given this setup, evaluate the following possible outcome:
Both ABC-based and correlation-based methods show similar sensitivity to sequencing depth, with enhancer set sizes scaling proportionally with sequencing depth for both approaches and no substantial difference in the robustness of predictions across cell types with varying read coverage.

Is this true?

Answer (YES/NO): NO